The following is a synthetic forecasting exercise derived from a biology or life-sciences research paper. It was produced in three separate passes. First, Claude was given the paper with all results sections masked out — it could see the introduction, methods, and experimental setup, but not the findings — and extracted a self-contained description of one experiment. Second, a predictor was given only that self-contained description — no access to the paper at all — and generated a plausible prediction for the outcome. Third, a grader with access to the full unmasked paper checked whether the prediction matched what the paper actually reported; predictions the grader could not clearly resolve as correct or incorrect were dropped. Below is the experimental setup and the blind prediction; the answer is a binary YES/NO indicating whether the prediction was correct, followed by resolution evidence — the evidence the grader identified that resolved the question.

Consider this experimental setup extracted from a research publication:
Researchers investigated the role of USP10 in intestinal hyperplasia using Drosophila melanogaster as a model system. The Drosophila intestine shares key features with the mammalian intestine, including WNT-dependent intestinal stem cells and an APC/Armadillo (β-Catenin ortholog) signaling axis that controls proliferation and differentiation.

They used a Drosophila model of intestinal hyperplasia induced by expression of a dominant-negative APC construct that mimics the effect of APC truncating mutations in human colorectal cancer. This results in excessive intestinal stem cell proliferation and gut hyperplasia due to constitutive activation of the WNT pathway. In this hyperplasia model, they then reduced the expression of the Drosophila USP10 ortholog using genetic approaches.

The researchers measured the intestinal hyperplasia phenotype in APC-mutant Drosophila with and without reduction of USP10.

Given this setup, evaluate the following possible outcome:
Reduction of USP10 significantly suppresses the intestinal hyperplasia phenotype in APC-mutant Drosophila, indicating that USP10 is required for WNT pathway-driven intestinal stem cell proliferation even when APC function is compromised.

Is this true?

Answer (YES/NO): YES